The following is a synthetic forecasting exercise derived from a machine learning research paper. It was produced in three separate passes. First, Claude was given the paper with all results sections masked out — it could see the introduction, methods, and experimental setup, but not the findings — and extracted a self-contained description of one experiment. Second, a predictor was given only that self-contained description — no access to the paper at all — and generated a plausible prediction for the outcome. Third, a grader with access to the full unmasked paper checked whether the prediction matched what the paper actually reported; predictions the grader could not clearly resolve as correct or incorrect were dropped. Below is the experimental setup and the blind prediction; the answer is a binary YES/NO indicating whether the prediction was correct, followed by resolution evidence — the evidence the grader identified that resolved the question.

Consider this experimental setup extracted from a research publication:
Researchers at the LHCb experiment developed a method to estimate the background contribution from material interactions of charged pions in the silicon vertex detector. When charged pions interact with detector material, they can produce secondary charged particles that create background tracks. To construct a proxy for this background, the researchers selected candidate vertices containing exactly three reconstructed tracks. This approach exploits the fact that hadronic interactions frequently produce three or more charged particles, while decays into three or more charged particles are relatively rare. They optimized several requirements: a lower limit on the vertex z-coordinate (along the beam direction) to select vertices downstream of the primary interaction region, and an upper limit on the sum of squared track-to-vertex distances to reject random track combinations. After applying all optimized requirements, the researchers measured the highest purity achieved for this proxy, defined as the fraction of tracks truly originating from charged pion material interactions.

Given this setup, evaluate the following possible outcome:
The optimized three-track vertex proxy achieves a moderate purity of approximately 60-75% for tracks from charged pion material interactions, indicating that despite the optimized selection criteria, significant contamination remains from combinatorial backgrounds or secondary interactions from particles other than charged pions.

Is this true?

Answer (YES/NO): NO